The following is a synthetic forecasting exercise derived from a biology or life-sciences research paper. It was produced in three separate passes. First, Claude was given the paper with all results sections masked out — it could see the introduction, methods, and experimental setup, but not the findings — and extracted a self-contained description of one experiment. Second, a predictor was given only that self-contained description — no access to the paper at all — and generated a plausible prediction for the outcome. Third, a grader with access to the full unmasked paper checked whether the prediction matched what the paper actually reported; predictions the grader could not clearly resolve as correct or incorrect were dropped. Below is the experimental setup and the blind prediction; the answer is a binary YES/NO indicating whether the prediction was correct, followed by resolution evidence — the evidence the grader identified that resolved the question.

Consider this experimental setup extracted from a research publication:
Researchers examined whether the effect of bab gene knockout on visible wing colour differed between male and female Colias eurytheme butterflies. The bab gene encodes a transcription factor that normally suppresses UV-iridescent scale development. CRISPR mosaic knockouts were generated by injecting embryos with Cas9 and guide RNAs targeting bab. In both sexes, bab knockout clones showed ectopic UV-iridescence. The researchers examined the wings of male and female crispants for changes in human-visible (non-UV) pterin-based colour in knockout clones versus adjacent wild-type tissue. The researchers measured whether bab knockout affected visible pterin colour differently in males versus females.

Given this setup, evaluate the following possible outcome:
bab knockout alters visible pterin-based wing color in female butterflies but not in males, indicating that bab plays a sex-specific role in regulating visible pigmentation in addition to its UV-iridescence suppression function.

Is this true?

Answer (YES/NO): YES